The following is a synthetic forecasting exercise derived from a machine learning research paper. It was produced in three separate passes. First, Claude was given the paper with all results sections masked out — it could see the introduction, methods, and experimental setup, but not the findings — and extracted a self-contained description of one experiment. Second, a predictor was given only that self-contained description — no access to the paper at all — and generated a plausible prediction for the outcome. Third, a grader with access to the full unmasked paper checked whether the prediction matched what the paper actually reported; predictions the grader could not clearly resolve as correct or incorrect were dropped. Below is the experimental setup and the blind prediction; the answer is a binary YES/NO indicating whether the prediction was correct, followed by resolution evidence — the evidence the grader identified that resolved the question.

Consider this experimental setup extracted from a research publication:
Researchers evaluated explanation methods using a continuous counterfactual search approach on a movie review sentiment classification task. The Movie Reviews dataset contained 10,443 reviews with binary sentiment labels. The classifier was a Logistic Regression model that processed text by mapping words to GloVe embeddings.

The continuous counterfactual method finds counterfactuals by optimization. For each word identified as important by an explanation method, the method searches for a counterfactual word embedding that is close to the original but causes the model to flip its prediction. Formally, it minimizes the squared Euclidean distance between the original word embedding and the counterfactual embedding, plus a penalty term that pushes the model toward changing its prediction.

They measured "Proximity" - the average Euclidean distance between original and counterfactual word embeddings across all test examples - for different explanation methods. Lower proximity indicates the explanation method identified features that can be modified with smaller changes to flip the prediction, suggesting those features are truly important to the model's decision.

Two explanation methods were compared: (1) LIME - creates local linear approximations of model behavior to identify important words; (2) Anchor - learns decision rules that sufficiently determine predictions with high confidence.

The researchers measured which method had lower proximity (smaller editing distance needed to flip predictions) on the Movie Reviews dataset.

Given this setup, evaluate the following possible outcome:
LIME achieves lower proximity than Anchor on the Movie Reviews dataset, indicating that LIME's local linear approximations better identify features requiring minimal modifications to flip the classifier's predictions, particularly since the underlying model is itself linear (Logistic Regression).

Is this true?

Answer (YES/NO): NO